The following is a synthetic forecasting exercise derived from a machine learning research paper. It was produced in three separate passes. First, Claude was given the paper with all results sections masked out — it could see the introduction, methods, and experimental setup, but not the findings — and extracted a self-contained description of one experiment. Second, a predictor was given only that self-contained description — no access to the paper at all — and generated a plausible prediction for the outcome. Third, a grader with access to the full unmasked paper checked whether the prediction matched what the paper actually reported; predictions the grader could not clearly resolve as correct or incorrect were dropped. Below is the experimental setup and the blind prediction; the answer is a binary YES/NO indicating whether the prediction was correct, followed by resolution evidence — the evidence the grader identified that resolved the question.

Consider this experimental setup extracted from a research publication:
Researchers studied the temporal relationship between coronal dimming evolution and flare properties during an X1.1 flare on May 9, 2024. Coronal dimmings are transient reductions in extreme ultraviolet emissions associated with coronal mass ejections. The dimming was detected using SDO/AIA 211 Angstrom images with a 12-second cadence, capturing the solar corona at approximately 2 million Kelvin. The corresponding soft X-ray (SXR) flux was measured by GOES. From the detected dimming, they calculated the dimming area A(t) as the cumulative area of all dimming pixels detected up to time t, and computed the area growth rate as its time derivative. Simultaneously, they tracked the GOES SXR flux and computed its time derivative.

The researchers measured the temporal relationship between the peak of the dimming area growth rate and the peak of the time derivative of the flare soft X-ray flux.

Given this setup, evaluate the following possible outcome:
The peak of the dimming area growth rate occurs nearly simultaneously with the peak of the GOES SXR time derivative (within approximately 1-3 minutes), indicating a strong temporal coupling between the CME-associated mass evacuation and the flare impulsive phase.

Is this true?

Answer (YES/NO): YES